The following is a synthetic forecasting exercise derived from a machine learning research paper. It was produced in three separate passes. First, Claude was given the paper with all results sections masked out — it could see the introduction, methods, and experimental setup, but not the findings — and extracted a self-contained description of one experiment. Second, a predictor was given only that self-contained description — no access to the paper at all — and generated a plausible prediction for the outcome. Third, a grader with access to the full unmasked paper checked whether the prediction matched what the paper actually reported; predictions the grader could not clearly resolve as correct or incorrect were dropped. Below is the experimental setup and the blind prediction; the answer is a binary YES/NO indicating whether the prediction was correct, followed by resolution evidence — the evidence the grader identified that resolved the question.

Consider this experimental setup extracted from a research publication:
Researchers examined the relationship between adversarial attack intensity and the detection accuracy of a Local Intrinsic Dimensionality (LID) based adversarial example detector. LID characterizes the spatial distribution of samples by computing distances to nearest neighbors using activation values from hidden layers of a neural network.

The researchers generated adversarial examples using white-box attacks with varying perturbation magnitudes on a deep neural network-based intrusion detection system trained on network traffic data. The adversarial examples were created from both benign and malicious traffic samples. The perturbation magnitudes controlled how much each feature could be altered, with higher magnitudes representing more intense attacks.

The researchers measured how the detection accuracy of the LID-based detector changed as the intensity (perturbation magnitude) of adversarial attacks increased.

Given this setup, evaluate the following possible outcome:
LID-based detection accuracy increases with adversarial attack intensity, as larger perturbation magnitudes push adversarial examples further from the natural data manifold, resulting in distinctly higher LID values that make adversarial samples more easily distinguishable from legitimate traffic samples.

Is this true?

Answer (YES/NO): YES